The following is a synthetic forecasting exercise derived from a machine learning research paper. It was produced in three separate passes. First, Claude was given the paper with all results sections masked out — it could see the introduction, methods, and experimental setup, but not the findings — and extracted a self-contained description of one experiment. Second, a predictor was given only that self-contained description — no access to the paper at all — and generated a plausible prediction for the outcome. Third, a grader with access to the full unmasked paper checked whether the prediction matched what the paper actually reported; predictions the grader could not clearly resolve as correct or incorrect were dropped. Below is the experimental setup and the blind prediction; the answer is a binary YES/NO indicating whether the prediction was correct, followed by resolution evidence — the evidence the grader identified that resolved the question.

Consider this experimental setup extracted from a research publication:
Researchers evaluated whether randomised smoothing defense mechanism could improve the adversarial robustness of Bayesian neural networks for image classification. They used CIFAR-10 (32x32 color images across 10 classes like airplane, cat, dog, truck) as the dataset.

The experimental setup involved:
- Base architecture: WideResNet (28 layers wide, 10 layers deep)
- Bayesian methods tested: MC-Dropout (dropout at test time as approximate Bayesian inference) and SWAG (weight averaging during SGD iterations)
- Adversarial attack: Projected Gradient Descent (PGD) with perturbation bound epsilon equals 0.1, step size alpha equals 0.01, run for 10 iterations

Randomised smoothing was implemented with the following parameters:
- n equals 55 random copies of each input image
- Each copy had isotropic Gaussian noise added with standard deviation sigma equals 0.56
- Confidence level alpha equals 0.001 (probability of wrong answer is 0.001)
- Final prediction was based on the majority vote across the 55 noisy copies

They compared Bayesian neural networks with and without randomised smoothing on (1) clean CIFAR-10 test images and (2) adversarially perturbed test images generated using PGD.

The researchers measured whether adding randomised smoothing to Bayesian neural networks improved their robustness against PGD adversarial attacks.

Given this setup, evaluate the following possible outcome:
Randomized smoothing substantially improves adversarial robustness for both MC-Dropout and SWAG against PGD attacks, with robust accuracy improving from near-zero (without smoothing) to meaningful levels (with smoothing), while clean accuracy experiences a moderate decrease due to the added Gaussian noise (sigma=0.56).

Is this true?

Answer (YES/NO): NO